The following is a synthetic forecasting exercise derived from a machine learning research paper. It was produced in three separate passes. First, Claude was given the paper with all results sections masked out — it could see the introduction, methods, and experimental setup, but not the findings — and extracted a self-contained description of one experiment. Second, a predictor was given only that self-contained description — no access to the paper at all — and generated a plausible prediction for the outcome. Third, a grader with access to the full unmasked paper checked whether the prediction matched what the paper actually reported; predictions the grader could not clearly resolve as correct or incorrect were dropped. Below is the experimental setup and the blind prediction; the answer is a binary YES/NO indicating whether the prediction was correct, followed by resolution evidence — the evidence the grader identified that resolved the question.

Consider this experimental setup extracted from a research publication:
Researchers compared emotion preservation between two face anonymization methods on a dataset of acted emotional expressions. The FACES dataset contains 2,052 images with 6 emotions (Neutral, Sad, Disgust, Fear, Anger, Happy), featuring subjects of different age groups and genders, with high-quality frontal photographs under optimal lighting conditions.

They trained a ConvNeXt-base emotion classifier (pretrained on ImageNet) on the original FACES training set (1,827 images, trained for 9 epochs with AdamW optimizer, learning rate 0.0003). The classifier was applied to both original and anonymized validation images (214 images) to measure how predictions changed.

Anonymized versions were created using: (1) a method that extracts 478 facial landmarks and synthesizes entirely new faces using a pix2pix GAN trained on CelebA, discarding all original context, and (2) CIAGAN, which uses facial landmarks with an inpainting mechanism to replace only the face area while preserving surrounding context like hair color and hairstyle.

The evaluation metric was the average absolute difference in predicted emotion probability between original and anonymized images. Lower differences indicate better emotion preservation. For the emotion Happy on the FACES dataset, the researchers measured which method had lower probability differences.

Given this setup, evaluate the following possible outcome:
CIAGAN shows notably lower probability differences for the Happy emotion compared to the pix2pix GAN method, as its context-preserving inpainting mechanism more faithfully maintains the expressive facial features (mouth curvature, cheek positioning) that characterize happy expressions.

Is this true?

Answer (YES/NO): NO